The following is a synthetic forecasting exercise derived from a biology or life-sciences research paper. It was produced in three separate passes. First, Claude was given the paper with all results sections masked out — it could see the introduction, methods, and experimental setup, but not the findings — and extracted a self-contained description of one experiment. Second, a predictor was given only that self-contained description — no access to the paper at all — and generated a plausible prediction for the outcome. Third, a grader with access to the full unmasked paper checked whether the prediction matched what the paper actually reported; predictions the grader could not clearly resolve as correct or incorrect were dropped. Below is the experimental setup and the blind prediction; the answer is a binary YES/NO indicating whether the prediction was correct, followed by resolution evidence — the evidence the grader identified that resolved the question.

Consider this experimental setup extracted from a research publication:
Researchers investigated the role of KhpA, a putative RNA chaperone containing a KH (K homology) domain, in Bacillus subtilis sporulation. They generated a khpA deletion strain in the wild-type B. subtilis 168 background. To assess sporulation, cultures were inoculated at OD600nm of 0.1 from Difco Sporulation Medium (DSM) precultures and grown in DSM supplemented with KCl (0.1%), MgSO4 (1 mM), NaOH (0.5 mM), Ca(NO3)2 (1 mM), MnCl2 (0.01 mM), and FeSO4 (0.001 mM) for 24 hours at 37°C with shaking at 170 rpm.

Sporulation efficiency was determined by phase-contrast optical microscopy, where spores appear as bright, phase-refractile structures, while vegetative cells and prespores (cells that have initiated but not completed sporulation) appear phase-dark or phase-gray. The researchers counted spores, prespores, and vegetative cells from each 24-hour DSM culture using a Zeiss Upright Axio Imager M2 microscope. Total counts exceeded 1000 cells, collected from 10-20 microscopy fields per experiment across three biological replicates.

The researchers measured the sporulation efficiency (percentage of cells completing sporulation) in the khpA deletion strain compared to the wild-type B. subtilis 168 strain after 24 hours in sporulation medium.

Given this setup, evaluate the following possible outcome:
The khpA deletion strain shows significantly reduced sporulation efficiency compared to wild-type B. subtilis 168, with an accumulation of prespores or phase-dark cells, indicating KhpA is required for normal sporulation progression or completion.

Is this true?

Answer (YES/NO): NO